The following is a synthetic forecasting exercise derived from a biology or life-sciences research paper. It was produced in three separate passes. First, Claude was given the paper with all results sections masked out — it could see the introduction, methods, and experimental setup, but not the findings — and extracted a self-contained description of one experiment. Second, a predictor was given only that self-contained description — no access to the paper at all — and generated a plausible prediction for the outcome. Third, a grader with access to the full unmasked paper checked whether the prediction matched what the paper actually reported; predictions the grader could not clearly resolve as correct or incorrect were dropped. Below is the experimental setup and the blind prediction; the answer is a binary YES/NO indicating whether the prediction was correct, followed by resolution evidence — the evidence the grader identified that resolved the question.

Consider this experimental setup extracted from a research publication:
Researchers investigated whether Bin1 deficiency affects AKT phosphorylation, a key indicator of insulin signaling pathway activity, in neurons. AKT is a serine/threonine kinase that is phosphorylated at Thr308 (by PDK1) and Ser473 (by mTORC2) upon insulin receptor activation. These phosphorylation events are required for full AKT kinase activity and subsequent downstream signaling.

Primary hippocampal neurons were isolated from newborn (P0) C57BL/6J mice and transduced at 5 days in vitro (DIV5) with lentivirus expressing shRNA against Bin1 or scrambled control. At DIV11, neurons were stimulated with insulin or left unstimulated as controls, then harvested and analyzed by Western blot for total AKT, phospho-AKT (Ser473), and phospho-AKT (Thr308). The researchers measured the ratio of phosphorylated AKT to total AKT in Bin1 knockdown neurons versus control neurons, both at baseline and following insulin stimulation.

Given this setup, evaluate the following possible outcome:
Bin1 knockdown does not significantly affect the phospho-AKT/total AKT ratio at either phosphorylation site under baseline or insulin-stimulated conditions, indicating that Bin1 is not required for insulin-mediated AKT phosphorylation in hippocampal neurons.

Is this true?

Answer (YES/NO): NO